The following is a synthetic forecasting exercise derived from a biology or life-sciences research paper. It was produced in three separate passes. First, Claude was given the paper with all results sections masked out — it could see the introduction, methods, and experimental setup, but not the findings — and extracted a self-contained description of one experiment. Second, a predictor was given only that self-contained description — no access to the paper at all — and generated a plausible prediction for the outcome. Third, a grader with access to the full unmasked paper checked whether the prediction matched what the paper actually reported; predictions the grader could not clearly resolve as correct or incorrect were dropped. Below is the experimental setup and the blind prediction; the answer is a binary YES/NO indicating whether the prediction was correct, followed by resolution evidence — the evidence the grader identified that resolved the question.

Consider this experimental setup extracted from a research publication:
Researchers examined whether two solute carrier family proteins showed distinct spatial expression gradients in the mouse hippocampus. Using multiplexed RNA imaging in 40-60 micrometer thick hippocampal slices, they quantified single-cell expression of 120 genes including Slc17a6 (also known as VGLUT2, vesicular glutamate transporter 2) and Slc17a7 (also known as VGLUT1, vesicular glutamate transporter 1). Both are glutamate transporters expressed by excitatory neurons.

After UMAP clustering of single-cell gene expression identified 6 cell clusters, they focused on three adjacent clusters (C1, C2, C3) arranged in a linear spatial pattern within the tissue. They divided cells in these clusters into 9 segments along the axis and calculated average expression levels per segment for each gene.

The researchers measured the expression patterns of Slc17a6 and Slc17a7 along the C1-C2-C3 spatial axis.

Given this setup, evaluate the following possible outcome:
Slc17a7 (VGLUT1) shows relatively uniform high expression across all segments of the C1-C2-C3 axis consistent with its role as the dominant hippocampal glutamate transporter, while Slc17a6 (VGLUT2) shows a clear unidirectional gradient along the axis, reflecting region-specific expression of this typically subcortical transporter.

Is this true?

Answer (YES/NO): NO